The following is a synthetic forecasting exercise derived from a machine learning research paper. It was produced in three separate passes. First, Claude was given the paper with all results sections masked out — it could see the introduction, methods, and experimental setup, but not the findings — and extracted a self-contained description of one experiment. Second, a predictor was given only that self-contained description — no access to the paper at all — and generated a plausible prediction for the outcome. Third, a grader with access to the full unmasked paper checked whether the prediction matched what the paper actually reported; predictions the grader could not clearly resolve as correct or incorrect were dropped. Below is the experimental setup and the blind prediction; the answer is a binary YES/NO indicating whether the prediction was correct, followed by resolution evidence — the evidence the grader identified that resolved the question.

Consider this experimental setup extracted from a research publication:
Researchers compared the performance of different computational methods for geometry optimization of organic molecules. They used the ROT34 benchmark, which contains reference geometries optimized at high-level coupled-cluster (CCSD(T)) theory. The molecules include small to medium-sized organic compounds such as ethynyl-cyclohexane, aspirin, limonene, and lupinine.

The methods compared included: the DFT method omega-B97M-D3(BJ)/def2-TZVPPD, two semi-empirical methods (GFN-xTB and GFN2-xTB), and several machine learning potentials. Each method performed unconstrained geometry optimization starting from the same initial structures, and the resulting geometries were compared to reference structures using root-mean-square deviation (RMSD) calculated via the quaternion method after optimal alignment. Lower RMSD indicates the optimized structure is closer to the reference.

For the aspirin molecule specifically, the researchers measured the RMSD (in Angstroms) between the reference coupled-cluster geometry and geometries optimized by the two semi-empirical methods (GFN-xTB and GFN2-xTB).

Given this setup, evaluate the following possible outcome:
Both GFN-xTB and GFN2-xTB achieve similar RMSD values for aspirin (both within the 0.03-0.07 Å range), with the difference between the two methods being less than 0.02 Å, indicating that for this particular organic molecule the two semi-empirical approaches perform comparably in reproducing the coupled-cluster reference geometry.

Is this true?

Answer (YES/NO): NO